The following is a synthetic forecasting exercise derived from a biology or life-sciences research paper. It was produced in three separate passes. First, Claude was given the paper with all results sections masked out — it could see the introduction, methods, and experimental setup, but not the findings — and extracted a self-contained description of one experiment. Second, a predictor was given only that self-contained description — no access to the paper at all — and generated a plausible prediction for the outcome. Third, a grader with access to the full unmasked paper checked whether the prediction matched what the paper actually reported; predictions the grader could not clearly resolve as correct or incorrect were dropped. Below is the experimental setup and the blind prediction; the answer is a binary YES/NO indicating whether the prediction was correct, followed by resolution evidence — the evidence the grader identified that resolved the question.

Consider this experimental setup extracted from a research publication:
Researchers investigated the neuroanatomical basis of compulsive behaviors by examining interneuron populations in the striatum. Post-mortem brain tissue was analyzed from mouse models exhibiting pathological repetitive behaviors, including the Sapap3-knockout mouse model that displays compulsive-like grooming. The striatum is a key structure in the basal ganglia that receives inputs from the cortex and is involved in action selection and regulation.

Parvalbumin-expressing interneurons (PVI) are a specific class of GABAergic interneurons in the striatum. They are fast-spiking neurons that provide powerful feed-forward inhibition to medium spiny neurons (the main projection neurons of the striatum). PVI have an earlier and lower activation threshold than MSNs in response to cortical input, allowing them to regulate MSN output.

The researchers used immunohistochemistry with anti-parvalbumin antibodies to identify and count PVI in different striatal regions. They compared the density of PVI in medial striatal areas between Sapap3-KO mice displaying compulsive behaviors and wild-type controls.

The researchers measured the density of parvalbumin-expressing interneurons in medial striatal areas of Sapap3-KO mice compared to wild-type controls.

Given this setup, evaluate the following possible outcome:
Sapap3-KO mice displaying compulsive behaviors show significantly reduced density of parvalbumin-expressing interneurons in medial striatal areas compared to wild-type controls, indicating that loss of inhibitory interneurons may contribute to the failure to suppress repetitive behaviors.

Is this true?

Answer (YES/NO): YES